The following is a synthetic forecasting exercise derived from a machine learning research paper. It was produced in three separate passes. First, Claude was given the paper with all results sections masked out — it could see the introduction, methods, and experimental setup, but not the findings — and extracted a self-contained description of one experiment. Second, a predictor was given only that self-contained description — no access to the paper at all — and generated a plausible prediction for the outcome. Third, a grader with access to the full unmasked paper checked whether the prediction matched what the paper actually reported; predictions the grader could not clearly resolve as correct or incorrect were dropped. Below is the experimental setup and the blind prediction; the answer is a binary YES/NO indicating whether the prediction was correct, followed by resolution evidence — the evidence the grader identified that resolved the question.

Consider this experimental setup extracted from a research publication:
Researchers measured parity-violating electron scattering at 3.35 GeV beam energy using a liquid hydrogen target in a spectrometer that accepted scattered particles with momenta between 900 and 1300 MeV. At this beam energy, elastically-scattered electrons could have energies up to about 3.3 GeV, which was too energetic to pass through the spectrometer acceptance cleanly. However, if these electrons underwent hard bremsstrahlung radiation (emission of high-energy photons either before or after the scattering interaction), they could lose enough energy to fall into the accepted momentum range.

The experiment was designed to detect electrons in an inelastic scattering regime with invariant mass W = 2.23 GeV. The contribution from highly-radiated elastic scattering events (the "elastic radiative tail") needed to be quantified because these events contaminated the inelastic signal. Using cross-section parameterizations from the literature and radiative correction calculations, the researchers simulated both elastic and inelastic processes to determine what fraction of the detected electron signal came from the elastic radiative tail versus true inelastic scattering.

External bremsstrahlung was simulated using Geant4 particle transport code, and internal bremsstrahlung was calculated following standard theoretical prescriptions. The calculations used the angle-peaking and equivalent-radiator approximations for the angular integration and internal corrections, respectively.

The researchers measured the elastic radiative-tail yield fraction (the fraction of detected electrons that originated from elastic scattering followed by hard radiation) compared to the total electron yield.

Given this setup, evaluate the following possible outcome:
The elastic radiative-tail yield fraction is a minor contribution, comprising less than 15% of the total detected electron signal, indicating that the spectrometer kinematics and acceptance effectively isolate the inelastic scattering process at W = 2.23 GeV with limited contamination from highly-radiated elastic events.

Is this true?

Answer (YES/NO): NO